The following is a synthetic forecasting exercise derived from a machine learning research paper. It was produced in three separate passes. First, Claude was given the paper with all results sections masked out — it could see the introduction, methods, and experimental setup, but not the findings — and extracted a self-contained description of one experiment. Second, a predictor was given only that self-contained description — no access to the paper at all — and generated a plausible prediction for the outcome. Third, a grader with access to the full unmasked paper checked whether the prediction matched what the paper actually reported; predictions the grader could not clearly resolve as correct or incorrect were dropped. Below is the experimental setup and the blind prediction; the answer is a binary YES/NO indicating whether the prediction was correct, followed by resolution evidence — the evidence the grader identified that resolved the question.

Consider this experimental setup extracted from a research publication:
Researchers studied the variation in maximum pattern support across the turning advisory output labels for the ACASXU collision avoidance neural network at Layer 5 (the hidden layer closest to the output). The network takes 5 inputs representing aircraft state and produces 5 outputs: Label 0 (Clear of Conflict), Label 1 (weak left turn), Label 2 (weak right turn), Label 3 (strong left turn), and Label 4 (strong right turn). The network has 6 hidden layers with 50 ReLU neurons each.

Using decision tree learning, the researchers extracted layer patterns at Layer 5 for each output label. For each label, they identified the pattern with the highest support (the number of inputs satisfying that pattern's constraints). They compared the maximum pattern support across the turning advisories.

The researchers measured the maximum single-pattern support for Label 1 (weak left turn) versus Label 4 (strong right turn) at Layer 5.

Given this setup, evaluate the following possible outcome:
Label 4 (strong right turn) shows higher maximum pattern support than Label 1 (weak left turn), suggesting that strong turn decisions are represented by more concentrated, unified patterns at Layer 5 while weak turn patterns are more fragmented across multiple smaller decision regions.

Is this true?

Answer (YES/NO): NO